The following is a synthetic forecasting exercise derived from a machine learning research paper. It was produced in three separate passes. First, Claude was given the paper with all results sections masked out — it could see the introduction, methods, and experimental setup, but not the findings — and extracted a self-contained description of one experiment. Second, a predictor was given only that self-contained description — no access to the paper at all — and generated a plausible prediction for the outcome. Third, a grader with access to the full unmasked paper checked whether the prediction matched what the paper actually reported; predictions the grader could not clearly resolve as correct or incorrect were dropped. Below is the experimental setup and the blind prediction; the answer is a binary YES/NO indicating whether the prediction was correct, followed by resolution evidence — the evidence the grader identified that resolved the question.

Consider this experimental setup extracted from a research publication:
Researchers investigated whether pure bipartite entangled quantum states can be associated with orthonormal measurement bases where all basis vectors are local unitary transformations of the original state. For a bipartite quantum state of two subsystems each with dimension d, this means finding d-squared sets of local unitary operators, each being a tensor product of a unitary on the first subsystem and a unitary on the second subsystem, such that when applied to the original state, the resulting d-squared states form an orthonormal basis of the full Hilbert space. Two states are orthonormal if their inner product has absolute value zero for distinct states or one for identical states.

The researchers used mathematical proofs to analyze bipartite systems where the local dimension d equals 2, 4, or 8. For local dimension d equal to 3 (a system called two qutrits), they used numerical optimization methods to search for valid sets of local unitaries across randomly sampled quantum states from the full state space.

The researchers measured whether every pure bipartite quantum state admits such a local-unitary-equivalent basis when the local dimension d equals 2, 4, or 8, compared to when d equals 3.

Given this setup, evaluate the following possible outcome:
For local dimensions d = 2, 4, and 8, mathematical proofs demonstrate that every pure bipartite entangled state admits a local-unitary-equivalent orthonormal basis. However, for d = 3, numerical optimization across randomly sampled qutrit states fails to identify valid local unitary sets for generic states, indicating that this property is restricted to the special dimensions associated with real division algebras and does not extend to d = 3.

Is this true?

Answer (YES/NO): NO